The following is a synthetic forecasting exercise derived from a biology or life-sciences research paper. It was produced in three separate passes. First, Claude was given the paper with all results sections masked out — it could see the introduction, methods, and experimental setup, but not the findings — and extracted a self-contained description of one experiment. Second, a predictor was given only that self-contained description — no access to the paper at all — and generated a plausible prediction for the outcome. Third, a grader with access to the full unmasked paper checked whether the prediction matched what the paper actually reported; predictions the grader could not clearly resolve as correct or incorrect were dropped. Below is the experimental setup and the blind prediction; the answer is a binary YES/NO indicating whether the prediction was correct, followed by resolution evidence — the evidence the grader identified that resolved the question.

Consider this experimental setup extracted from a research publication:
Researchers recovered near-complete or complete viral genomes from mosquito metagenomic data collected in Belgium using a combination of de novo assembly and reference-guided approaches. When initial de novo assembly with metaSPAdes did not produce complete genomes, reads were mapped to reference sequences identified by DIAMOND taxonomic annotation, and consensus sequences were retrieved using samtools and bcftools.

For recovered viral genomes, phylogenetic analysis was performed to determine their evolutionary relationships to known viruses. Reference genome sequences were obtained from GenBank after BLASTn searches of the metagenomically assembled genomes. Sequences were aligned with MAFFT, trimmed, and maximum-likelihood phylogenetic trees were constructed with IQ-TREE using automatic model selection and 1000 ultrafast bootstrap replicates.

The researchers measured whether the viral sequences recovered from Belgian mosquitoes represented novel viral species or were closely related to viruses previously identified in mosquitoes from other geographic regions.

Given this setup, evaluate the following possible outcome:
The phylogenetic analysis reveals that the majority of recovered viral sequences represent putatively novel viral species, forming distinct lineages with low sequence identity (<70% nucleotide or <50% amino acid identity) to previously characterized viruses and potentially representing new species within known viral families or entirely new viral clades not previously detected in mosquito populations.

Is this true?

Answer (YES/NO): NO